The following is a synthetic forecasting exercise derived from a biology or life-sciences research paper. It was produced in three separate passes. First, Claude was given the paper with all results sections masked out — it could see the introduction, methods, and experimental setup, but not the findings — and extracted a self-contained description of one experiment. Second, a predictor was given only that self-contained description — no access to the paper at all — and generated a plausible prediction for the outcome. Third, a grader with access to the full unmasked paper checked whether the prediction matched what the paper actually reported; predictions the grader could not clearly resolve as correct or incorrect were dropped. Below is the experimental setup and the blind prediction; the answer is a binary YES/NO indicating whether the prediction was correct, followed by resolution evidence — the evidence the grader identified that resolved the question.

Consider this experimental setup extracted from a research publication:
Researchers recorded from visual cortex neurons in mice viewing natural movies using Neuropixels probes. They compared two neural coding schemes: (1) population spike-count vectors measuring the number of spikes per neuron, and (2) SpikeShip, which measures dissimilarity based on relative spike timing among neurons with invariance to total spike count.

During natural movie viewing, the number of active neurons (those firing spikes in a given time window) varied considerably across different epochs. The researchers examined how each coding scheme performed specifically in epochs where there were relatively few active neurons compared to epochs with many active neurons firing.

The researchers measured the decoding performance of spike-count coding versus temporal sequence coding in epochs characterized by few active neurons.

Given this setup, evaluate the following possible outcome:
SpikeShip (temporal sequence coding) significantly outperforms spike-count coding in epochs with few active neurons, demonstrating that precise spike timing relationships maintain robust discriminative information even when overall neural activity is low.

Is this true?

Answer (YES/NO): NO